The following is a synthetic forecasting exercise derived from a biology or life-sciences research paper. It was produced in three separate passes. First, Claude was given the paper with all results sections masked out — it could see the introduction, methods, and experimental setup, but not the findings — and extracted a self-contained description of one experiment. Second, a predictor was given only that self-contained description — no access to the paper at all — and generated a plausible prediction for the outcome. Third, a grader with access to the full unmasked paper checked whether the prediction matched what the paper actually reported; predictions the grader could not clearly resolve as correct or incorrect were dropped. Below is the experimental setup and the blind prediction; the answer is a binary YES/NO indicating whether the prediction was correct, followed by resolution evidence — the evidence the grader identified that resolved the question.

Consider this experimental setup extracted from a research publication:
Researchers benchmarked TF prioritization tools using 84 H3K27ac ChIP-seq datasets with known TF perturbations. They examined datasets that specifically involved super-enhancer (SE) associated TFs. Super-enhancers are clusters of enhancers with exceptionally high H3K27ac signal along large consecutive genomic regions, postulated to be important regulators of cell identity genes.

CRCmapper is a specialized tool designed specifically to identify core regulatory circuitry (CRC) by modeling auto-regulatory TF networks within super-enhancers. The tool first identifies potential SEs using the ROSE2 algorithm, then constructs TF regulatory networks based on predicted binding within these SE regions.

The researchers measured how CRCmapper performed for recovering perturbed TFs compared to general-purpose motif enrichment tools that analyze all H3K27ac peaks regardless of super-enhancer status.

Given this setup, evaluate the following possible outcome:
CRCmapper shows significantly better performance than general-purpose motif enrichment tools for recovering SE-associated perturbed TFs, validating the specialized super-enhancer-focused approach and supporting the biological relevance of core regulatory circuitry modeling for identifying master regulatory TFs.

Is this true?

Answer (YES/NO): NO